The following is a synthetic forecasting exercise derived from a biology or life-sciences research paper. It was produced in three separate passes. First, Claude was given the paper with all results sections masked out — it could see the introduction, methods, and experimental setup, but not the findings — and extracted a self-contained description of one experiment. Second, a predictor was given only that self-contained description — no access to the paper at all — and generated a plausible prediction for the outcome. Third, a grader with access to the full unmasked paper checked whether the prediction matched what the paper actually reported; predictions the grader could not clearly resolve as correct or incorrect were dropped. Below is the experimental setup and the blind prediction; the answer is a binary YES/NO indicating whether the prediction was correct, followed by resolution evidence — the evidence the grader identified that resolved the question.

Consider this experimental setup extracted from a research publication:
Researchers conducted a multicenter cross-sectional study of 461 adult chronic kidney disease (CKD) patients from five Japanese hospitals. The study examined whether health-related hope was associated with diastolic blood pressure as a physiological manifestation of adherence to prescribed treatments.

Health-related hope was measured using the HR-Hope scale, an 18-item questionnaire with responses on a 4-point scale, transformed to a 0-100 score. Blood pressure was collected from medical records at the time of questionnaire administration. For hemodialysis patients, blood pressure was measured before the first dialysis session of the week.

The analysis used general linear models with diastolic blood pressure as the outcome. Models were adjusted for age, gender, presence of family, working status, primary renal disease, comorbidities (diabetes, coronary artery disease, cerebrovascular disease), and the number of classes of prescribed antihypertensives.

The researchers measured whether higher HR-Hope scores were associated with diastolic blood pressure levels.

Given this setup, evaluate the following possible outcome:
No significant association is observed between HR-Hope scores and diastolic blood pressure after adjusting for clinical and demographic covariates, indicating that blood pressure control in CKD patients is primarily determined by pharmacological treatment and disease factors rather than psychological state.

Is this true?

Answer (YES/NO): YES